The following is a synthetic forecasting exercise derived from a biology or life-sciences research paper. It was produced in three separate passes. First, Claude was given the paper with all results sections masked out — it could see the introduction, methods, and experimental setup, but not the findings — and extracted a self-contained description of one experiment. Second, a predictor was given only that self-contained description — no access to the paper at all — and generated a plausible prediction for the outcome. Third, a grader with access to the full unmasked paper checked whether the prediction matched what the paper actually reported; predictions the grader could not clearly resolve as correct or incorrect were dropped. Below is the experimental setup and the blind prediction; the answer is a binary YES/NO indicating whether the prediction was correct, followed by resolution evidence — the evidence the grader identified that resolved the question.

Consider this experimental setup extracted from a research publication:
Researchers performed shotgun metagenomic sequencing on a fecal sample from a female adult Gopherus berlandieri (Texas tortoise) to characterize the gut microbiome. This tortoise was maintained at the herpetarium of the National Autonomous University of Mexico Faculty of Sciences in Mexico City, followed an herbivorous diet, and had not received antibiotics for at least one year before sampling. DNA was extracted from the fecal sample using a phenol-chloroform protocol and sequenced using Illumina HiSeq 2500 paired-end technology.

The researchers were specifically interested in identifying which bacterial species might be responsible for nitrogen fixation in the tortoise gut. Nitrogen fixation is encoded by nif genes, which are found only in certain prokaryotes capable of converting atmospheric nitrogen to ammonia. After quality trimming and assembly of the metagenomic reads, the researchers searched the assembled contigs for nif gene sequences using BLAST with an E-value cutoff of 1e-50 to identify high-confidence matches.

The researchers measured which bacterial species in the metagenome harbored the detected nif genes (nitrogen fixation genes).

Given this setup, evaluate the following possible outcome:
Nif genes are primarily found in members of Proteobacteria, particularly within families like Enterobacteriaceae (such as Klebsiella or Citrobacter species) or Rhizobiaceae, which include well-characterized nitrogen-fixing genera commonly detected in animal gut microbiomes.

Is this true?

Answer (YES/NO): YES